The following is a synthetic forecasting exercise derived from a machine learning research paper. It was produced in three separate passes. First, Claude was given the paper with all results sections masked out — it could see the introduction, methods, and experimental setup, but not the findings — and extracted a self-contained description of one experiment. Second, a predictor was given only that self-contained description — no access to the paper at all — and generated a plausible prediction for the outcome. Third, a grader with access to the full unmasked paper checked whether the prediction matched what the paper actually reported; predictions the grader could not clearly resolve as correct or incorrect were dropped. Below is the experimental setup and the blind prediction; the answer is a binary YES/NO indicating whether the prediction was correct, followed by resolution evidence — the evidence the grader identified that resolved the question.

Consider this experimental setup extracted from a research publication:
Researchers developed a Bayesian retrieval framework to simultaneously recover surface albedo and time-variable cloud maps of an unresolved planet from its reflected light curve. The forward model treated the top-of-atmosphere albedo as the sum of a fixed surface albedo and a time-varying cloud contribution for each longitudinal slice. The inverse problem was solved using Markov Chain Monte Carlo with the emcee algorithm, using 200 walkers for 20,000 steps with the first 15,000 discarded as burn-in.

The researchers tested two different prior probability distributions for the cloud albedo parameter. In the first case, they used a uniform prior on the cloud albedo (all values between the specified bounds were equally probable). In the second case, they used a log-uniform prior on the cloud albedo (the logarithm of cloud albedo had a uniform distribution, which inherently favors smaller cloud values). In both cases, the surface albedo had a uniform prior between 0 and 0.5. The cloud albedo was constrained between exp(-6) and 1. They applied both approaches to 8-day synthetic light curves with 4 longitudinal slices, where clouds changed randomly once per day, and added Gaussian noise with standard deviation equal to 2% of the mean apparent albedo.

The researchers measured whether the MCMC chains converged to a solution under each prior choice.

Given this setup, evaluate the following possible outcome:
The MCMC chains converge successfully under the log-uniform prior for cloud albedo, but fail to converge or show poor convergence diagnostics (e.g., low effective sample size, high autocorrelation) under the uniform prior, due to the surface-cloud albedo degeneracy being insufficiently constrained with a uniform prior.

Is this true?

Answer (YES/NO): YES